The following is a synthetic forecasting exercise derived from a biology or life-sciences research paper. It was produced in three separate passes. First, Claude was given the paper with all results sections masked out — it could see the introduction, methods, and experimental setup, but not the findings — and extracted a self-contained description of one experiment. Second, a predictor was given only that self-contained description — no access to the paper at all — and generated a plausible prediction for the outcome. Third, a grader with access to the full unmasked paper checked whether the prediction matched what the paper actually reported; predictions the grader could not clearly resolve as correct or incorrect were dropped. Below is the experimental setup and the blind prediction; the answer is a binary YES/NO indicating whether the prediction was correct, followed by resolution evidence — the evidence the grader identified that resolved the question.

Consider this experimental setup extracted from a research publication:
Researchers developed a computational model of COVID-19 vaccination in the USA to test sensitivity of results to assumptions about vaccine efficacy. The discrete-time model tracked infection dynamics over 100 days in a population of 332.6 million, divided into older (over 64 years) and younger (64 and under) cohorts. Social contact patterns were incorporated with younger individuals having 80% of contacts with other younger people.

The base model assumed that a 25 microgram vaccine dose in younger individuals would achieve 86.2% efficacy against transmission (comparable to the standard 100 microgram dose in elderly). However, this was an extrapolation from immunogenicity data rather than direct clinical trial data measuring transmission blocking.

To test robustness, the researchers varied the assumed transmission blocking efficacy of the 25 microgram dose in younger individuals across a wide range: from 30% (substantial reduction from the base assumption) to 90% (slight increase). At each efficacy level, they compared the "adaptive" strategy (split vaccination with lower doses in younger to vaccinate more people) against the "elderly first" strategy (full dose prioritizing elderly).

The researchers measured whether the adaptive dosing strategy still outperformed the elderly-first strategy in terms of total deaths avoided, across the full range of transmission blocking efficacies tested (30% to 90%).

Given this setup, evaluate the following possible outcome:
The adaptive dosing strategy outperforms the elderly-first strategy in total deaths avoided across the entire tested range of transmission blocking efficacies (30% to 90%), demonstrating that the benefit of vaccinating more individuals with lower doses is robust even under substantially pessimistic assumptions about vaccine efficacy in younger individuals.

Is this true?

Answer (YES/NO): YES